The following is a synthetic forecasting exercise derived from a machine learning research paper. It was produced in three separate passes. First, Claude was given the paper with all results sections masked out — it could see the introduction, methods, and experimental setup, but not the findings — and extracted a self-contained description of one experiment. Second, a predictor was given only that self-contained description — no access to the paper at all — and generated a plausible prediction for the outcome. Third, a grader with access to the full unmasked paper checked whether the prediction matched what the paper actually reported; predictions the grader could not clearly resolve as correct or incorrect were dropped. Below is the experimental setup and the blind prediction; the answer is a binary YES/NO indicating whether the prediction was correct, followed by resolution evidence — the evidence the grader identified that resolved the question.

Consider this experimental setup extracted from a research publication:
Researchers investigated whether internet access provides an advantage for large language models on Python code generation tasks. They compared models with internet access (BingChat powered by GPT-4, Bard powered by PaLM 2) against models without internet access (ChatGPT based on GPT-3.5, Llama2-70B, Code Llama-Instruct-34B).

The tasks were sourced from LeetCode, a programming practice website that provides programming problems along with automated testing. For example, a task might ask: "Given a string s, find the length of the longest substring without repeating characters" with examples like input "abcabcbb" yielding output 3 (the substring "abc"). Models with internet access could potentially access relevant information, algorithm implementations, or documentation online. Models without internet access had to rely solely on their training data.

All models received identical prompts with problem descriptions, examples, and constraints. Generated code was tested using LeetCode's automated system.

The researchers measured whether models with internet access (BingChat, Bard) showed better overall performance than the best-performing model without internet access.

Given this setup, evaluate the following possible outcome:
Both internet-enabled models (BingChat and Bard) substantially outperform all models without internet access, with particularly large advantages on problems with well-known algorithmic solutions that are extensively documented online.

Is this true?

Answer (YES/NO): NO